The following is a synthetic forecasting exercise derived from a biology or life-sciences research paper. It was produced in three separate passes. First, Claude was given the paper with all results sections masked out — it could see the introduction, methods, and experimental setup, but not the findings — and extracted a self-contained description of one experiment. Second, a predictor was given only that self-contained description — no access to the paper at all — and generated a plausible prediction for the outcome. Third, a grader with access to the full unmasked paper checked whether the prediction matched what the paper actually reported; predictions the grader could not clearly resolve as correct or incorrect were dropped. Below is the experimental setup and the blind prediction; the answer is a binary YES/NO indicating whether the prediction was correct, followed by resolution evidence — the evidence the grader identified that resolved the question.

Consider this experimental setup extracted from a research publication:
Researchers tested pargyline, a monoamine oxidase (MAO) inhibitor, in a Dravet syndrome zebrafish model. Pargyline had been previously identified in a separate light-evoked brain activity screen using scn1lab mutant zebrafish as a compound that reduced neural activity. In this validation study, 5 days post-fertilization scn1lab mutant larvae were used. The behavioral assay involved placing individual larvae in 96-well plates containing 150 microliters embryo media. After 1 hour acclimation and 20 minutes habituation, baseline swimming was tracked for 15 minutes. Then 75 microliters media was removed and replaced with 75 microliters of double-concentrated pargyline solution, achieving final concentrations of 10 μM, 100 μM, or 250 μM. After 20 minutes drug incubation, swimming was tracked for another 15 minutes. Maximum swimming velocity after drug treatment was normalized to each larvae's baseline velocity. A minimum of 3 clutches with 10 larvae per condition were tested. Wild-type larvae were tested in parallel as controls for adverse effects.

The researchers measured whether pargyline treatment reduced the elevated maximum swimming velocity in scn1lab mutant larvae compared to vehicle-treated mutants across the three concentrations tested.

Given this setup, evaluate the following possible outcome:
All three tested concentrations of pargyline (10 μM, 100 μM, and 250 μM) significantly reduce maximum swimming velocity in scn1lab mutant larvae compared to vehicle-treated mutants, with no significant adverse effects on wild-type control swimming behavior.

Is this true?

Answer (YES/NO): NO